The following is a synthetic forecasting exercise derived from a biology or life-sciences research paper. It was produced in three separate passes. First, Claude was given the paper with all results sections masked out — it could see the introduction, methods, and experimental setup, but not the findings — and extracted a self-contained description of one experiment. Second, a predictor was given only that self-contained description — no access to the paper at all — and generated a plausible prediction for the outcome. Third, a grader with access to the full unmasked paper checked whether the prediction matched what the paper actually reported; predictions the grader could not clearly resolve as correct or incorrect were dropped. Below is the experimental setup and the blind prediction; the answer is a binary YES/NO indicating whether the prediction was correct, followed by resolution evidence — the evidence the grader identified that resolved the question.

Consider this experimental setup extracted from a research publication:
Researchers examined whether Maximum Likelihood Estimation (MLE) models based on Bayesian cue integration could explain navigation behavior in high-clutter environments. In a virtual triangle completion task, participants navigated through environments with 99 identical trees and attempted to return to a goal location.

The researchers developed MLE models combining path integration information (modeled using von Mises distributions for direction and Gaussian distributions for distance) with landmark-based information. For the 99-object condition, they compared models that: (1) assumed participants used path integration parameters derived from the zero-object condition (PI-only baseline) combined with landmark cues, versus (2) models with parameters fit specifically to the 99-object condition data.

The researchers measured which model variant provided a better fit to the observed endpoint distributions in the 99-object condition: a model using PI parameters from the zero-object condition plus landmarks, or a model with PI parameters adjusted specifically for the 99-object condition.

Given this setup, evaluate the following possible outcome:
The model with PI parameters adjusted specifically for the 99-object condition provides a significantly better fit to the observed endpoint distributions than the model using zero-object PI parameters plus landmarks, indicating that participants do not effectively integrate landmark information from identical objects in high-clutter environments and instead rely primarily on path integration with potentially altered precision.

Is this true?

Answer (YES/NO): YES